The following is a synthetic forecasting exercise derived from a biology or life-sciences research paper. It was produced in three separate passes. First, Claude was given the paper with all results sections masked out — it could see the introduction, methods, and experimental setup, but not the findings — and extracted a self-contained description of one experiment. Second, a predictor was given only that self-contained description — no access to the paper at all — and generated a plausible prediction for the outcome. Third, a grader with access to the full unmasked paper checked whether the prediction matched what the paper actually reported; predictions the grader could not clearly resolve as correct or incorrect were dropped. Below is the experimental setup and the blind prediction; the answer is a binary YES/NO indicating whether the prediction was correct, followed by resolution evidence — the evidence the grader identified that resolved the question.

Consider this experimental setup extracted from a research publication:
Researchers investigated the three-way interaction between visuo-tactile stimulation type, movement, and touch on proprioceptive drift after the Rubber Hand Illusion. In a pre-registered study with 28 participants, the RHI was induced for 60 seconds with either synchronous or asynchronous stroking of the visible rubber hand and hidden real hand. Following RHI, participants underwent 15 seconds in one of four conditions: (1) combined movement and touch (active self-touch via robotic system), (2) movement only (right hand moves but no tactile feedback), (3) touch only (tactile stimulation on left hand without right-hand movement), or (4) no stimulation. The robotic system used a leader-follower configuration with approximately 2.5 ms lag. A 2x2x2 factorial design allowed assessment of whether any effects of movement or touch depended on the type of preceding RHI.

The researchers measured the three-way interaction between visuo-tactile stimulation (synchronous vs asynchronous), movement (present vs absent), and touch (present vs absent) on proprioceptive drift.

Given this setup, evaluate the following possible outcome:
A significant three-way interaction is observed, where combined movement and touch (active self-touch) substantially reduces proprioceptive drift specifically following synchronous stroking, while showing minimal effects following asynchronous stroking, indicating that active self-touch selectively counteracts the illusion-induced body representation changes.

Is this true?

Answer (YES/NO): NO